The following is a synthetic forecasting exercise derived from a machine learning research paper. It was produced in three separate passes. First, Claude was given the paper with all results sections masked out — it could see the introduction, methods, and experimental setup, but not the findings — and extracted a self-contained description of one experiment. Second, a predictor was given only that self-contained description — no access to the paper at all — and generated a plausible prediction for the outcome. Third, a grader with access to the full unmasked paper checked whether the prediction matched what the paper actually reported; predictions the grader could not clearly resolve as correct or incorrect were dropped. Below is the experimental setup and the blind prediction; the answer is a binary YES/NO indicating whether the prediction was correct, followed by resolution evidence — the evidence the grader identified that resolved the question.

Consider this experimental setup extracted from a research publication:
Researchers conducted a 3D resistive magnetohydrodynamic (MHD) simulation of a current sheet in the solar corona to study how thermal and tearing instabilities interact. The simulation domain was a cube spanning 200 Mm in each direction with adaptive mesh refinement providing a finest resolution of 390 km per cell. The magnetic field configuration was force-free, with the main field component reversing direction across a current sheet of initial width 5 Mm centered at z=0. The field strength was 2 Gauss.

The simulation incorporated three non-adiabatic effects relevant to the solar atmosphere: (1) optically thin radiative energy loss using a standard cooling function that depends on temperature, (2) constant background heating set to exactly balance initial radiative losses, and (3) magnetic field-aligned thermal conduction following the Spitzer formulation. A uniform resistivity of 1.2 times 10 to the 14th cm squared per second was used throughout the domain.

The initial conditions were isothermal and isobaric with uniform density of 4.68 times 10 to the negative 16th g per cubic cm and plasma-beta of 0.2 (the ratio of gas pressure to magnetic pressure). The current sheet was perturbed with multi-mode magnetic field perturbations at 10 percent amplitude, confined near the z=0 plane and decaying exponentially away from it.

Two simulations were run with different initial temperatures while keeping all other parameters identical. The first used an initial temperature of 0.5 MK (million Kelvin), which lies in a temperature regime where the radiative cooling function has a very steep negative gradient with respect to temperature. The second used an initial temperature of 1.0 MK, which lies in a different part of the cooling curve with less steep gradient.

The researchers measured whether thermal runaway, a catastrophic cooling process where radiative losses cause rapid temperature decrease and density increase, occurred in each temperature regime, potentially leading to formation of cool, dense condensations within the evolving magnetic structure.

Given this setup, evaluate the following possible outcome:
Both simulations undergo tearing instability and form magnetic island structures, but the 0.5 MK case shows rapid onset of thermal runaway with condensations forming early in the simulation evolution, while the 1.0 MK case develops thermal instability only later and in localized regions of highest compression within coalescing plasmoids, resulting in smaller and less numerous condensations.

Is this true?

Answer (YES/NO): NO